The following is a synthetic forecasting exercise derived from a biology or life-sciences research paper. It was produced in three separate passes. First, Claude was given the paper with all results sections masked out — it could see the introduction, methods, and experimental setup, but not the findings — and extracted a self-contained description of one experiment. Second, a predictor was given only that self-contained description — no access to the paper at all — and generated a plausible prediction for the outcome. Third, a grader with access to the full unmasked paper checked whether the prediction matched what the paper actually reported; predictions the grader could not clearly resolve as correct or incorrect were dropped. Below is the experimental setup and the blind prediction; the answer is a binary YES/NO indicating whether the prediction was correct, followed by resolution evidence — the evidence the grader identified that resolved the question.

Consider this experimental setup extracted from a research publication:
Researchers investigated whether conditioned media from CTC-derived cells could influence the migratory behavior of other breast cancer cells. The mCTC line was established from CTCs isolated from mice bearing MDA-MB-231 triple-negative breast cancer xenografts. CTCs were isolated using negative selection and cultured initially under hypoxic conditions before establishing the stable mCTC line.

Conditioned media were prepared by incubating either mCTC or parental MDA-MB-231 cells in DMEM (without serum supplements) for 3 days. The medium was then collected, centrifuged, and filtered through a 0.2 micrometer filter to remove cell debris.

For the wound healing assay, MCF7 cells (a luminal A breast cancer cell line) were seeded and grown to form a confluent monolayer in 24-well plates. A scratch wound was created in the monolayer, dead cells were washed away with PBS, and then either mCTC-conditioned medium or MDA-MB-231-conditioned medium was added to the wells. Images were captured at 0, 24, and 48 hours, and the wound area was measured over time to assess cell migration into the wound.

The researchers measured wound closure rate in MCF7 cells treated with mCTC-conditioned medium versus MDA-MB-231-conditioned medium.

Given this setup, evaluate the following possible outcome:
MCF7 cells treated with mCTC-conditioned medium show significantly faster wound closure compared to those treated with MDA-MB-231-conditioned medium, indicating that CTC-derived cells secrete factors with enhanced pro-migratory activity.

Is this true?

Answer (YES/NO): YES